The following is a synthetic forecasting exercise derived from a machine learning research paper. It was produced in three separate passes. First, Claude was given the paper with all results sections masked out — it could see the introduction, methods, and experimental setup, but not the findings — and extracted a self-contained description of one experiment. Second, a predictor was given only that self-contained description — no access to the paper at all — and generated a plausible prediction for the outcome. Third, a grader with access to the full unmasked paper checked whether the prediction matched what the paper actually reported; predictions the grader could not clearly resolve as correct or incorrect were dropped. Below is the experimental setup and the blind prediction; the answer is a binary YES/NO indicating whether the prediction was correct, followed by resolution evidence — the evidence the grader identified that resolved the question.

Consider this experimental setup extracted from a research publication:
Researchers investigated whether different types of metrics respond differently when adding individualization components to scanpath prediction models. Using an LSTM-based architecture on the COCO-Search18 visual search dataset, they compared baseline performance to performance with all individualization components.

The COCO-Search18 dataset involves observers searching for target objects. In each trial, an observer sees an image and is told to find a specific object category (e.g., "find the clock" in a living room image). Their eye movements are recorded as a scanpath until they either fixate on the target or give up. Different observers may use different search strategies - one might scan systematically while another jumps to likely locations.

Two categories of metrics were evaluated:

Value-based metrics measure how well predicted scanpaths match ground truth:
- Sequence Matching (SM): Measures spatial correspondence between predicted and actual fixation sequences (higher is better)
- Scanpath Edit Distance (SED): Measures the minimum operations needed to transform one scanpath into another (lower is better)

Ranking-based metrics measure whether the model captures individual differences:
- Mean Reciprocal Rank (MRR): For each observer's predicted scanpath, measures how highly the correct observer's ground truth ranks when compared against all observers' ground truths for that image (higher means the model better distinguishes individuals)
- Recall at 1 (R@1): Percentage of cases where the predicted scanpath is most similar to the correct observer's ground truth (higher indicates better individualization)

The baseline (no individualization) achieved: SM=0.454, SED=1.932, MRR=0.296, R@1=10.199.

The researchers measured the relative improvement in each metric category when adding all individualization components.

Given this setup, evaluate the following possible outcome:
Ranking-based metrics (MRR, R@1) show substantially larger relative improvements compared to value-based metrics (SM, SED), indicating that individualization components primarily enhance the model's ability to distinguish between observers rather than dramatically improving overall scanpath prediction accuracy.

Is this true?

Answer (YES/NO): YES